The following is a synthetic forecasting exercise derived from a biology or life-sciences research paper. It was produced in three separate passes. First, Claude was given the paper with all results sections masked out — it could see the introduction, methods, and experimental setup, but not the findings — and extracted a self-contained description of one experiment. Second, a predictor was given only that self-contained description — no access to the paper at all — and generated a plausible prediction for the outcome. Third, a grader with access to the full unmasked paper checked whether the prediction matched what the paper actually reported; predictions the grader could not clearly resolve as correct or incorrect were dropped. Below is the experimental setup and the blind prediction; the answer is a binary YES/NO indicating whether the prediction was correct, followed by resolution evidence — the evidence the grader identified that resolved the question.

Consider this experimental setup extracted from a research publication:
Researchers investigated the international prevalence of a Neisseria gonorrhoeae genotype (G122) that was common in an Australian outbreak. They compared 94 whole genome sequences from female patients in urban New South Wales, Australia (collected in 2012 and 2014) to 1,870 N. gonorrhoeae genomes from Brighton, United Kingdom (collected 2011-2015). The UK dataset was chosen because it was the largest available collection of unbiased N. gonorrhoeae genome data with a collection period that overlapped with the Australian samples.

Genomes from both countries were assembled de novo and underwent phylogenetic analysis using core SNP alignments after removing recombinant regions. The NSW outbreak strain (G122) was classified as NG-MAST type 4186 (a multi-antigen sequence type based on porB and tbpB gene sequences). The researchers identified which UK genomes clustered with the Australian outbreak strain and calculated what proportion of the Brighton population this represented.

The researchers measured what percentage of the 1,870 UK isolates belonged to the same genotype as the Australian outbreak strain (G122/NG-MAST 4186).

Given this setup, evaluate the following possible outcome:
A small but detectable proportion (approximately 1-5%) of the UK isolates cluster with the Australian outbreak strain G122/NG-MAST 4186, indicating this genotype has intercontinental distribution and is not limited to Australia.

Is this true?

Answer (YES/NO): NO